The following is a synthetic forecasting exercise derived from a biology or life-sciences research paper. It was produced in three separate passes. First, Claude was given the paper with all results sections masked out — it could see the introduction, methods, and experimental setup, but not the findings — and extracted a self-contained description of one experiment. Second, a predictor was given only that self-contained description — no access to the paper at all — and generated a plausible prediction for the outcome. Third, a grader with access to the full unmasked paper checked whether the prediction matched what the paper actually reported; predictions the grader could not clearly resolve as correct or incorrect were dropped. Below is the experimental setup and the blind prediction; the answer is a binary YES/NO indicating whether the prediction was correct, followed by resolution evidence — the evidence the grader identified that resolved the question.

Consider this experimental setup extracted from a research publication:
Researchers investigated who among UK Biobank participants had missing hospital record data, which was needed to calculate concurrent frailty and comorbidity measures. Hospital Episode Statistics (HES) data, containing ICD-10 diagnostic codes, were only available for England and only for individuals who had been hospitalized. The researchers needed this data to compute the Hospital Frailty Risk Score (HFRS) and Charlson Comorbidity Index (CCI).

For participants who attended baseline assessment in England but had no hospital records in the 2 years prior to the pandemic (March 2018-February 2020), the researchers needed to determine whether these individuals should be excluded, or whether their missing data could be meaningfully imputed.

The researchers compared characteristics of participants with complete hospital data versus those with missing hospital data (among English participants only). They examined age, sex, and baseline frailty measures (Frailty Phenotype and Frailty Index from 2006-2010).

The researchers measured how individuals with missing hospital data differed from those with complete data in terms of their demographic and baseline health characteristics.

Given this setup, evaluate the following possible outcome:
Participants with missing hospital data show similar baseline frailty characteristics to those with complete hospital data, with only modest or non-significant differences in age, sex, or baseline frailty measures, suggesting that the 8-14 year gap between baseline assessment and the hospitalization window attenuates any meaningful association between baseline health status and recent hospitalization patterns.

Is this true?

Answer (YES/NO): NO